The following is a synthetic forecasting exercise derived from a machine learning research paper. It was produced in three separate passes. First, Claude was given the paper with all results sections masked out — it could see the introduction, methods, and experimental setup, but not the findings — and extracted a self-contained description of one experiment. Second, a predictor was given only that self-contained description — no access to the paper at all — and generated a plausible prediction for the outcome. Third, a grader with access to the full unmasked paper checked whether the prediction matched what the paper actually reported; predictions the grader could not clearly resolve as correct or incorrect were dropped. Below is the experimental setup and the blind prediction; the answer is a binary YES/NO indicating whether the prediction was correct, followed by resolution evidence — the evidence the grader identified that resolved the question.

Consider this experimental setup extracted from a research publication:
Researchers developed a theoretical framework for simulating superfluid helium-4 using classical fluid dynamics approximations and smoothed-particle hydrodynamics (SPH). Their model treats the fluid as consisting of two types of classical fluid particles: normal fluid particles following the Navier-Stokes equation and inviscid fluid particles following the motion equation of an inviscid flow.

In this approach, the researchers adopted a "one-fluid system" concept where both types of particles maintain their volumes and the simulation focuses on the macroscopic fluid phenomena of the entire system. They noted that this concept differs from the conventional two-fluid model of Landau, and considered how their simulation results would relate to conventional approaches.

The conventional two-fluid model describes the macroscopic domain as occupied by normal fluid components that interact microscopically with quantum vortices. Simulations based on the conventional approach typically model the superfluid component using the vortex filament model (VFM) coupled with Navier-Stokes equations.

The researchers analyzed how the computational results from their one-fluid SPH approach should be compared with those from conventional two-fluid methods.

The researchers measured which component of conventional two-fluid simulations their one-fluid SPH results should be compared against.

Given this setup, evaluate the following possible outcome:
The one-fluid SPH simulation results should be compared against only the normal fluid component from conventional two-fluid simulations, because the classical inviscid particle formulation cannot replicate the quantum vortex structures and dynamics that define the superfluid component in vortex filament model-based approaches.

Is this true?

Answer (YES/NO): YES